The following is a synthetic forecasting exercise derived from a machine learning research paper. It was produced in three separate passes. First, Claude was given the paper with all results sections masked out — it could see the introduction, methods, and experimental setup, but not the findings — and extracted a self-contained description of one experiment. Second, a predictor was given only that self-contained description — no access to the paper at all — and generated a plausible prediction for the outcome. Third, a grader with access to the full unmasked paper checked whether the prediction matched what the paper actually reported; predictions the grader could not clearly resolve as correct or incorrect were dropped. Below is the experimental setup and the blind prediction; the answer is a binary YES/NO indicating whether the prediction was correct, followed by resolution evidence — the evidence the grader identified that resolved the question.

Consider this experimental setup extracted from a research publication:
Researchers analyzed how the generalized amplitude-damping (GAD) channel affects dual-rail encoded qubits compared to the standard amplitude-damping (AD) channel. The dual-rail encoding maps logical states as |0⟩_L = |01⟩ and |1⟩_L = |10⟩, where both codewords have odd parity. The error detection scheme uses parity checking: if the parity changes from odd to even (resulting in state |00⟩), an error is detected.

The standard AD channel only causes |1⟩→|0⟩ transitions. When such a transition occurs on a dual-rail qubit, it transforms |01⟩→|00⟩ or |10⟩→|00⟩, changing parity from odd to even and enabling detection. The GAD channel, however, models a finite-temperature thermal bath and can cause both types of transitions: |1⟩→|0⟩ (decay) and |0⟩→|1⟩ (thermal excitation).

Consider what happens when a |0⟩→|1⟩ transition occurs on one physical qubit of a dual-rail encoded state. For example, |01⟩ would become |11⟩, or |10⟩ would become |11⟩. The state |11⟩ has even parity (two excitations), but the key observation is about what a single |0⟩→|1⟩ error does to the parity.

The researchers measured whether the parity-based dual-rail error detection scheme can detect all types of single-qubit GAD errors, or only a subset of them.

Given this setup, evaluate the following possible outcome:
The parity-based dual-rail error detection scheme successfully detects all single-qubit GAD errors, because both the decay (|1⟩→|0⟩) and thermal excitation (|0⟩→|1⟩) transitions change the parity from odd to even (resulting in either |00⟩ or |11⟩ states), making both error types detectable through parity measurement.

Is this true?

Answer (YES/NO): YES